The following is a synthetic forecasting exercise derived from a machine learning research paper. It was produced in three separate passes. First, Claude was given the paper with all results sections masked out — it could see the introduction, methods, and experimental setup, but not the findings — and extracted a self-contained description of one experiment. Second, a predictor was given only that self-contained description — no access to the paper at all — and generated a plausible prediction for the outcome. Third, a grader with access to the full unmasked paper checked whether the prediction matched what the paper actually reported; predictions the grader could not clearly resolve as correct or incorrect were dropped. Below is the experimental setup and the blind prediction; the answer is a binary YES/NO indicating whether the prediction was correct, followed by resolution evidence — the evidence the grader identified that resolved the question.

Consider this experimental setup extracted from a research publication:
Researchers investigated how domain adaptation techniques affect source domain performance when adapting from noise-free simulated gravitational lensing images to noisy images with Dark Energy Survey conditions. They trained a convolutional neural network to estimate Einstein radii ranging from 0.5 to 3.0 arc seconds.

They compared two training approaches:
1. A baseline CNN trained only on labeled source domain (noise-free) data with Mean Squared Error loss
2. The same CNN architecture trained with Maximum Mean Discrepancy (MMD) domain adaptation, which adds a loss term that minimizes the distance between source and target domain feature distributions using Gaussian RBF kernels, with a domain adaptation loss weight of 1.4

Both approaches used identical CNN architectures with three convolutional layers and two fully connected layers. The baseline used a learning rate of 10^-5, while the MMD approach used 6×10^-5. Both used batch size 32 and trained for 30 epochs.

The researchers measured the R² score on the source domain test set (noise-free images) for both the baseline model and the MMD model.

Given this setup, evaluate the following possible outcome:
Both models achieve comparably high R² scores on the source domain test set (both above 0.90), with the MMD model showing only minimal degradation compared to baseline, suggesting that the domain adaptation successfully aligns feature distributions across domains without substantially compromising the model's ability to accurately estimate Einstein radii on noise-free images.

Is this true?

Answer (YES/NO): YES